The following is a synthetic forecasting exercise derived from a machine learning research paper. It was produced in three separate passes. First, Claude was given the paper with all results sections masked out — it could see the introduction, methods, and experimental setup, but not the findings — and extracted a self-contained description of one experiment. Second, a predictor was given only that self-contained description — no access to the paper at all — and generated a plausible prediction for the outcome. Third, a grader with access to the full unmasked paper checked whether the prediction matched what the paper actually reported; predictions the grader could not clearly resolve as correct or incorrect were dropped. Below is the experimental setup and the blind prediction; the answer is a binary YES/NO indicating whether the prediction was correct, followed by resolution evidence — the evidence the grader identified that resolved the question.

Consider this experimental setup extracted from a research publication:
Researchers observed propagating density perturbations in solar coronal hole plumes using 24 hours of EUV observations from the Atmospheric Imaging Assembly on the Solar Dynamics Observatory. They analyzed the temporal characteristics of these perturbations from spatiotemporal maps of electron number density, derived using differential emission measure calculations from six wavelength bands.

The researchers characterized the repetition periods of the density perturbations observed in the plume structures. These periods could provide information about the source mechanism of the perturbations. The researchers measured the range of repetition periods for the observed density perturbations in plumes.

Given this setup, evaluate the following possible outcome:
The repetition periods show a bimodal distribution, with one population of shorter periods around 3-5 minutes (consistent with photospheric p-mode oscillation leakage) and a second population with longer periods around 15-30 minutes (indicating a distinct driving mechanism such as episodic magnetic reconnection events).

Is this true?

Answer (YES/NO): NO